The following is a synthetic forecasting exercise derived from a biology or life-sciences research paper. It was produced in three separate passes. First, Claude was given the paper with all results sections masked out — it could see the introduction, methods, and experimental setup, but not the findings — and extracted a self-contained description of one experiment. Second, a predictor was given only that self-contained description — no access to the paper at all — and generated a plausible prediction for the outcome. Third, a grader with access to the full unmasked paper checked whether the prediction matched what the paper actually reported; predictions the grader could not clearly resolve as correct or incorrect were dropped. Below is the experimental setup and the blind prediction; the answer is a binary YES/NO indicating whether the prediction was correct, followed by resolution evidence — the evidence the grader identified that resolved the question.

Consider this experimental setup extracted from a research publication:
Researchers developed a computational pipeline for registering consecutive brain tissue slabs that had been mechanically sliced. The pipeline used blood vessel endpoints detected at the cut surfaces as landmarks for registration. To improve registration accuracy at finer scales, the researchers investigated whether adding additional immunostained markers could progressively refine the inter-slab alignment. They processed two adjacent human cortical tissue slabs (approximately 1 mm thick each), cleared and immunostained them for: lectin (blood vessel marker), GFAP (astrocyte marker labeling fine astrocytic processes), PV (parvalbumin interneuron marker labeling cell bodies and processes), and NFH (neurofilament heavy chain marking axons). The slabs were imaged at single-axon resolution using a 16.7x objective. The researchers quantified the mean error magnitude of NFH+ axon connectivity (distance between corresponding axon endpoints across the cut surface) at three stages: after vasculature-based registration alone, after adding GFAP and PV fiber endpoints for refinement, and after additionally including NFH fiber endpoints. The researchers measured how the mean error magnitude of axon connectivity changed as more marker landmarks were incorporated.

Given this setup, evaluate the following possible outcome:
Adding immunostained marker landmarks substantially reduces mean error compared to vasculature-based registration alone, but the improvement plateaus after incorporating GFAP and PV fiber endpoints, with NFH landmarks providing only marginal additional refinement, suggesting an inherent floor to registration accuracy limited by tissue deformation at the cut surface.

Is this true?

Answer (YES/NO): NO